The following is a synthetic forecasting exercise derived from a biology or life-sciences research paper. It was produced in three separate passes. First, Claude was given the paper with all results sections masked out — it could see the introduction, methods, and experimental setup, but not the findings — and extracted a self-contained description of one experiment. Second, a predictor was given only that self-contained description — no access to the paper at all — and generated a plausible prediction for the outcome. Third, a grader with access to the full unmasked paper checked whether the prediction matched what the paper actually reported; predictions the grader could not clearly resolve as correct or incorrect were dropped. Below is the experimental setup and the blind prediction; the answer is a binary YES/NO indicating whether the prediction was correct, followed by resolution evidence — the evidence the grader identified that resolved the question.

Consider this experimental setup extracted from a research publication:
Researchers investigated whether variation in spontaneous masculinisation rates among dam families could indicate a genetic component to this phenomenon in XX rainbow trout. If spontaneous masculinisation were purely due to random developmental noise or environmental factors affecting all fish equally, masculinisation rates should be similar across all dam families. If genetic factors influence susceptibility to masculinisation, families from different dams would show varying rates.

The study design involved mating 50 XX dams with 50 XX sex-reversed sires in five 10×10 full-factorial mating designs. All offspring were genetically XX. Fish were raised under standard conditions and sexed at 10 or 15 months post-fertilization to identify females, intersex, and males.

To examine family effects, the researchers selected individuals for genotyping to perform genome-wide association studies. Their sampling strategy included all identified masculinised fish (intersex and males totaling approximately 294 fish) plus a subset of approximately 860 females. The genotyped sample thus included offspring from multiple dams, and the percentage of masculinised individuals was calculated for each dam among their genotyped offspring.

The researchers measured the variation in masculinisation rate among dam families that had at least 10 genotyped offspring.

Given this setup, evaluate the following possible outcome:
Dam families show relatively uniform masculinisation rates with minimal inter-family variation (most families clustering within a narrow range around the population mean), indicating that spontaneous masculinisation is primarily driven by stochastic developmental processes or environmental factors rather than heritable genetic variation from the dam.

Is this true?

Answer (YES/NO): NO